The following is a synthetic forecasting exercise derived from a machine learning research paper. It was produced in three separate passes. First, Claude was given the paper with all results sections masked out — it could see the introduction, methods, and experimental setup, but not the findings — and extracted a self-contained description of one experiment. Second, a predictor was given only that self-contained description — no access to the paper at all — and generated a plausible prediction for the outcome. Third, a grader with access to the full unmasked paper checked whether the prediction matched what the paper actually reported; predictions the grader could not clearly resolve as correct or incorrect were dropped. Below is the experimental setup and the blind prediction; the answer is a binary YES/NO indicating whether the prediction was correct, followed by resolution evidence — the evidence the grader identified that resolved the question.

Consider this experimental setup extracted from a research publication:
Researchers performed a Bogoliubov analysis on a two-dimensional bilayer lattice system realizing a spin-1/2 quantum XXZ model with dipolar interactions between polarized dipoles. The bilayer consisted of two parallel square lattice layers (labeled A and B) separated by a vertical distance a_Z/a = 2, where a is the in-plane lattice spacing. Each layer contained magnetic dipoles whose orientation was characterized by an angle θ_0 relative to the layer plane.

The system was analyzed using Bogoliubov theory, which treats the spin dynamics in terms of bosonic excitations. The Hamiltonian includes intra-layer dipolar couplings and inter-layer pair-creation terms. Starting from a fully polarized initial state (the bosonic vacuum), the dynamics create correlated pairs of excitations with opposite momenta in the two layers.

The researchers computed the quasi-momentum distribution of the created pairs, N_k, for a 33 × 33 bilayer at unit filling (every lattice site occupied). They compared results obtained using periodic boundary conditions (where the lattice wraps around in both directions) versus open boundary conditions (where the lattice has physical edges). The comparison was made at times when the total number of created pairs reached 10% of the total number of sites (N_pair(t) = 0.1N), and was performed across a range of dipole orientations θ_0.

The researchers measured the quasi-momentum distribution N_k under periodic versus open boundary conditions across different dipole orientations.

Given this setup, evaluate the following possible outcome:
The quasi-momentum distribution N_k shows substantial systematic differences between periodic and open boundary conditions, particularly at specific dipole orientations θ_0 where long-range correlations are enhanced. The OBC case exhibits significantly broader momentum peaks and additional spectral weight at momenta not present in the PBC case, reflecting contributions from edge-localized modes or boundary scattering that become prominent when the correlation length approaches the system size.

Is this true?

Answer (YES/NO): NO